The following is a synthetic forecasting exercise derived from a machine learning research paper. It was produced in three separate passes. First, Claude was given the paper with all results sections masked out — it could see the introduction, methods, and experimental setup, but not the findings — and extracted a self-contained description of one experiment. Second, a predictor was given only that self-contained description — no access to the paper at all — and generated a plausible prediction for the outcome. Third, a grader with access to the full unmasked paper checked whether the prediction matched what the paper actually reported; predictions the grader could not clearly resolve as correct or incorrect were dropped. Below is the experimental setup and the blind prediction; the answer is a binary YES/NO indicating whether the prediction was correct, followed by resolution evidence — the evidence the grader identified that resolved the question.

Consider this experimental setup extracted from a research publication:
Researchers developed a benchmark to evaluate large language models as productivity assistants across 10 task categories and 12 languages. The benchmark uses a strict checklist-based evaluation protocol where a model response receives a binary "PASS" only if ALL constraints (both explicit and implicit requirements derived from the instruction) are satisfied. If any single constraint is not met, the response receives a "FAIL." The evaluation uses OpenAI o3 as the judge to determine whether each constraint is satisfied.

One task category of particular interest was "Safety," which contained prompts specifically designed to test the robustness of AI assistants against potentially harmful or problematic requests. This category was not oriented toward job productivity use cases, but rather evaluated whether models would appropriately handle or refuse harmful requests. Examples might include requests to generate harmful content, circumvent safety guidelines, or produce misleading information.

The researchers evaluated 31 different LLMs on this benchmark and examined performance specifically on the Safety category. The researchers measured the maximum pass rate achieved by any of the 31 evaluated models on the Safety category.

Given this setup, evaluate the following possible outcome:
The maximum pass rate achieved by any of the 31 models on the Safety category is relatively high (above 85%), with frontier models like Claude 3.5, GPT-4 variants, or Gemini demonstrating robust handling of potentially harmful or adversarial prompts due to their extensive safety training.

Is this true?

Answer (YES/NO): NO